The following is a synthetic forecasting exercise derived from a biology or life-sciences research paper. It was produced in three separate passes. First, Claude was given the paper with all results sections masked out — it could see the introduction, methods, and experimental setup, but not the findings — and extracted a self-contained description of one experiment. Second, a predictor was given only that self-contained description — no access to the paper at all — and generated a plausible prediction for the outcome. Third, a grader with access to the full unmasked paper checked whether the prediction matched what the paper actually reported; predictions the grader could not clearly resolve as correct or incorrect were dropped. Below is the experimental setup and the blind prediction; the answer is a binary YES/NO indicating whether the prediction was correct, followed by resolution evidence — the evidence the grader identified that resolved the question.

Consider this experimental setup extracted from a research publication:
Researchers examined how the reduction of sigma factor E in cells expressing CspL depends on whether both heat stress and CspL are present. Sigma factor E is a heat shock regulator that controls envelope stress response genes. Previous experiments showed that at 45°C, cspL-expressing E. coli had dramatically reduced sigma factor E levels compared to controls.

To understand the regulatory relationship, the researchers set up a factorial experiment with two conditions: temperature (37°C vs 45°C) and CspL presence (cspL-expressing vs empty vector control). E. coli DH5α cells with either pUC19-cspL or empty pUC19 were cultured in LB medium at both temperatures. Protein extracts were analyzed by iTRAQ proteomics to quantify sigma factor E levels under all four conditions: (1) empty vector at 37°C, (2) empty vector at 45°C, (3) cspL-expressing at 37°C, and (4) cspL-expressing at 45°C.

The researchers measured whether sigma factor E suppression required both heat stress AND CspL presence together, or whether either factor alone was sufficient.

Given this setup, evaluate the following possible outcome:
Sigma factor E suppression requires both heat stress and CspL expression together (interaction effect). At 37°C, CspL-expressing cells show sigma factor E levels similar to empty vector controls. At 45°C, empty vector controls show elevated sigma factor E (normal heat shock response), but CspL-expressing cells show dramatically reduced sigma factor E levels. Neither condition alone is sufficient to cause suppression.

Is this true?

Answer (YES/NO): NO